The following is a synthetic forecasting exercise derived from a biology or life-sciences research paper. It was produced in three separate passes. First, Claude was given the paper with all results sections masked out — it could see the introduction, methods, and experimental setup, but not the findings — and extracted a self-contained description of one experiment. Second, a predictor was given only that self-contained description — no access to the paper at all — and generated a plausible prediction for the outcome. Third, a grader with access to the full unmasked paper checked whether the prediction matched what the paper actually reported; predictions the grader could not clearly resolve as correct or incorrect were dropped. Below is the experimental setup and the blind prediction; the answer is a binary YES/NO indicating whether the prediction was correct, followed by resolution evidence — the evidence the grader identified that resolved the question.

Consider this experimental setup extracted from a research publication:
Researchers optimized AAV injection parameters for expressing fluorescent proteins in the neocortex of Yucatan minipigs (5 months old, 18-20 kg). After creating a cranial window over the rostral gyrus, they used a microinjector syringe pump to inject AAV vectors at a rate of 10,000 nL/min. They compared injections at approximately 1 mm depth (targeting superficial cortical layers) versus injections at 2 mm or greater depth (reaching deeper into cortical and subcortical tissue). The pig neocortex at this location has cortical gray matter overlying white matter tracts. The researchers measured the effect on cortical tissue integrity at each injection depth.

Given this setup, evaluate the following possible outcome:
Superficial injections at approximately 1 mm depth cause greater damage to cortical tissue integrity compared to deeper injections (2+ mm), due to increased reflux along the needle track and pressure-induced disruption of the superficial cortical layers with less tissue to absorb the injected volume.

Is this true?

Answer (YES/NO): NO